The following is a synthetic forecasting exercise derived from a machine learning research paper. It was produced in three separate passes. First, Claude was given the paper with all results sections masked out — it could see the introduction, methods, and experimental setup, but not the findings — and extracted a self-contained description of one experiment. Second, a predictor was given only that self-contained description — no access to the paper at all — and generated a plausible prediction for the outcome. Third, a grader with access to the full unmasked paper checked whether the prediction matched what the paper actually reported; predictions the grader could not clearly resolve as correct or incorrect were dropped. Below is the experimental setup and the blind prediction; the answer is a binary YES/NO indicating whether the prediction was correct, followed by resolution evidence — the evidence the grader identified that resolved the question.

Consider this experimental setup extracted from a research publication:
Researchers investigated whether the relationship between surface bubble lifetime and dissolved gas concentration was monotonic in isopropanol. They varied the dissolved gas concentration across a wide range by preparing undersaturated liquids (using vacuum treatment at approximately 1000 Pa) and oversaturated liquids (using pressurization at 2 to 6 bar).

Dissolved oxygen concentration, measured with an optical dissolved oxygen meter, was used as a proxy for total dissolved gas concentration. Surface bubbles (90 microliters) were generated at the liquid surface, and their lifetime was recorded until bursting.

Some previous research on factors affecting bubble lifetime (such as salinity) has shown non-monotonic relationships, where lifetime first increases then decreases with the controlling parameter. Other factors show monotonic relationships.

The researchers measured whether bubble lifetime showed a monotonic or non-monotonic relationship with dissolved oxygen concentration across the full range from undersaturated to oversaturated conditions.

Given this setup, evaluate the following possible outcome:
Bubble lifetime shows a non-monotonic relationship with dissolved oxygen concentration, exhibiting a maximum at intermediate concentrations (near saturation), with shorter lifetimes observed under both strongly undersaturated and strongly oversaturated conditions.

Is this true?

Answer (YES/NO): NO